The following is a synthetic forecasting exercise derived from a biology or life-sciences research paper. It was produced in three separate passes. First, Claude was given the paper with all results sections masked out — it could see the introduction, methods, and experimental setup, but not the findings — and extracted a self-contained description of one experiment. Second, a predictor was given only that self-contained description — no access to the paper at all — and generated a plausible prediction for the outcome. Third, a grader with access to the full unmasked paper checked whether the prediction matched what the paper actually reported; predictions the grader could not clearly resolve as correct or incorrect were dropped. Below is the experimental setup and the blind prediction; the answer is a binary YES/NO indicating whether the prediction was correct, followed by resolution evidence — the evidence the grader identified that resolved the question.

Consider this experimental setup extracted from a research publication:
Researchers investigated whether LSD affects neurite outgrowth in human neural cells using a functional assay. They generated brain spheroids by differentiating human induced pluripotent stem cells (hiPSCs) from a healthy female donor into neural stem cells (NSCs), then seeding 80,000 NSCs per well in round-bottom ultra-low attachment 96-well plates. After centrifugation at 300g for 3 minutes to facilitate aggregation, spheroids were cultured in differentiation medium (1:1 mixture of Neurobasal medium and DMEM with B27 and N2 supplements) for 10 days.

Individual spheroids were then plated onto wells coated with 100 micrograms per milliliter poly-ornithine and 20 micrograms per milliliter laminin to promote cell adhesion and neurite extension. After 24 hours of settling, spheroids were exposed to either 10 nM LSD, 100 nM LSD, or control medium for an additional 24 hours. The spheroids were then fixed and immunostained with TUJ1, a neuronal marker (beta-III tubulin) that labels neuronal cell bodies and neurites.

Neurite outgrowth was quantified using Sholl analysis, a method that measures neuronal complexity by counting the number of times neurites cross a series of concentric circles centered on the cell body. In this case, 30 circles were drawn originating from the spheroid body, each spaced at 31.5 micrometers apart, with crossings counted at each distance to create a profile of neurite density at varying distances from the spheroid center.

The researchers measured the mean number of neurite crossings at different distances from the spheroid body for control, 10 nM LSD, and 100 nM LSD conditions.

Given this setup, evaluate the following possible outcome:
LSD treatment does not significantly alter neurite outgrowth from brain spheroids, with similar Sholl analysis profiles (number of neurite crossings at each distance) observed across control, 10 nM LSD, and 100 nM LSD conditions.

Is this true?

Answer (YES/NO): NO